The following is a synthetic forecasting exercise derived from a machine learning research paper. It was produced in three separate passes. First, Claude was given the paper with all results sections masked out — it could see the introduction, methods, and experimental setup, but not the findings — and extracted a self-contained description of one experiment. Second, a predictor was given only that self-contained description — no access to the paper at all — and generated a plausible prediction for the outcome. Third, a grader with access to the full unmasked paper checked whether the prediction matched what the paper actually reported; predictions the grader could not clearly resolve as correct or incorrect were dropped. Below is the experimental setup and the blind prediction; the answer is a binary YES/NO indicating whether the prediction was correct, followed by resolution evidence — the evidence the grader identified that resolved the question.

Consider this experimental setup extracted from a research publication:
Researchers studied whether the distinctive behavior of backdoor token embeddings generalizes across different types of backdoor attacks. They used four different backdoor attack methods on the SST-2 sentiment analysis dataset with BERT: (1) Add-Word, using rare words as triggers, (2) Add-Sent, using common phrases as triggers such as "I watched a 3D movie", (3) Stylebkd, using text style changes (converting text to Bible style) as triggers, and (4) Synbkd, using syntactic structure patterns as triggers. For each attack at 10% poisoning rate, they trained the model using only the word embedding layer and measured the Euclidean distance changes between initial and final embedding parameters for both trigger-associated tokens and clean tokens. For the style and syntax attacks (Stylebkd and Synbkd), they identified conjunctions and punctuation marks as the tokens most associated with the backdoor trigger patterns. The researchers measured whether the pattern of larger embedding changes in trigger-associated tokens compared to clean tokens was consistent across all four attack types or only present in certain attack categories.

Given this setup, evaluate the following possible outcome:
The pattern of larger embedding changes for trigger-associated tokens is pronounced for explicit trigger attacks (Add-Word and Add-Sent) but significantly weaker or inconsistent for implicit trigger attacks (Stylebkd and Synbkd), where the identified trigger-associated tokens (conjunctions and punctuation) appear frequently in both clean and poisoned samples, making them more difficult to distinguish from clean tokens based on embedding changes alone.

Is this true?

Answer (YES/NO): NO